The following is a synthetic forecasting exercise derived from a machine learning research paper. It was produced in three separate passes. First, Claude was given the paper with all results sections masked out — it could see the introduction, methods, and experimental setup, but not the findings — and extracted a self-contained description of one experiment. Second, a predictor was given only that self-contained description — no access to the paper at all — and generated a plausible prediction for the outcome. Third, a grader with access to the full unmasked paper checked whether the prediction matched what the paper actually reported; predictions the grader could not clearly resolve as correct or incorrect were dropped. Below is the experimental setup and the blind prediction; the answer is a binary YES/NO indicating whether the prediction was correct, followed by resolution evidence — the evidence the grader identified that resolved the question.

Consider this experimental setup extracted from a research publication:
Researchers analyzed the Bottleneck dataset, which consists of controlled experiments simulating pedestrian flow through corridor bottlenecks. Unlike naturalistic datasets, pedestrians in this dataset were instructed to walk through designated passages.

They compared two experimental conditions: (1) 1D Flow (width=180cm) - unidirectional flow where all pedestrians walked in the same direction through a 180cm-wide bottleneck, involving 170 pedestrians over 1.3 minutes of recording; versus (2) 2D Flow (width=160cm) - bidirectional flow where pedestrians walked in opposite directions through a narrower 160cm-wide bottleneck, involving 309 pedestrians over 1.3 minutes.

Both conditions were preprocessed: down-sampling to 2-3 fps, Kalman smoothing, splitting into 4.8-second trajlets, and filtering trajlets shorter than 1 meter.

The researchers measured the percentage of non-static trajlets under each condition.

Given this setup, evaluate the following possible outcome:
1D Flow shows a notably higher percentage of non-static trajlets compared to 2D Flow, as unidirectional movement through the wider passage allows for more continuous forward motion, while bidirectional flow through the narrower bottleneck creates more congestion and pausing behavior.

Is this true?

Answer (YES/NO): NO